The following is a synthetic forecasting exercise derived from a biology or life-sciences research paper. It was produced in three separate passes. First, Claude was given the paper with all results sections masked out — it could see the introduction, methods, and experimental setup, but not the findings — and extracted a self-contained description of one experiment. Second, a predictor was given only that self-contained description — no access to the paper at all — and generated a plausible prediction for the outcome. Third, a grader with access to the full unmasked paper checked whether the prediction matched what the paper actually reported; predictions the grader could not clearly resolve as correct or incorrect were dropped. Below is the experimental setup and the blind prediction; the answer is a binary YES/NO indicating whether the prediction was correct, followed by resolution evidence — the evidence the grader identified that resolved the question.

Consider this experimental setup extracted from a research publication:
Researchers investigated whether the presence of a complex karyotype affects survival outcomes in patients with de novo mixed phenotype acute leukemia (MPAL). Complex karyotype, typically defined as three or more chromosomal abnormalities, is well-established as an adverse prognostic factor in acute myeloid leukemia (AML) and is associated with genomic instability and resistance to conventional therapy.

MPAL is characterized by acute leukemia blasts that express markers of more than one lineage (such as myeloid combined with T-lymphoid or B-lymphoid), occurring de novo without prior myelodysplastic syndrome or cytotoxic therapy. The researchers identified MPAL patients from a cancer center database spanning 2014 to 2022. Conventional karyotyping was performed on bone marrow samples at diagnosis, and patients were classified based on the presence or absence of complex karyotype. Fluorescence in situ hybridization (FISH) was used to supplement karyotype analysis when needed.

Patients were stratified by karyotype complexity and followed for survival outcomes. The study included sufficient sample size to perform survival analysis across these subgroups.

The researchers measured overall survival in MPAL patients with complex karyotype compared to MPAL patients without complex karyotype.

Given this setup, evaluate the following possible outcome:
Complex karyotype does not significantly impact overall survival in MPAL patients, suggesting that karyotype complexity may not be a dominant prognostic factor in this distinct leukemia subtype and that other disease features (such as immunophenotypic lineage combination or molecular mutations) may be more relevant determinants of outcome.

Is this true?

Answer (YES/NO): YES